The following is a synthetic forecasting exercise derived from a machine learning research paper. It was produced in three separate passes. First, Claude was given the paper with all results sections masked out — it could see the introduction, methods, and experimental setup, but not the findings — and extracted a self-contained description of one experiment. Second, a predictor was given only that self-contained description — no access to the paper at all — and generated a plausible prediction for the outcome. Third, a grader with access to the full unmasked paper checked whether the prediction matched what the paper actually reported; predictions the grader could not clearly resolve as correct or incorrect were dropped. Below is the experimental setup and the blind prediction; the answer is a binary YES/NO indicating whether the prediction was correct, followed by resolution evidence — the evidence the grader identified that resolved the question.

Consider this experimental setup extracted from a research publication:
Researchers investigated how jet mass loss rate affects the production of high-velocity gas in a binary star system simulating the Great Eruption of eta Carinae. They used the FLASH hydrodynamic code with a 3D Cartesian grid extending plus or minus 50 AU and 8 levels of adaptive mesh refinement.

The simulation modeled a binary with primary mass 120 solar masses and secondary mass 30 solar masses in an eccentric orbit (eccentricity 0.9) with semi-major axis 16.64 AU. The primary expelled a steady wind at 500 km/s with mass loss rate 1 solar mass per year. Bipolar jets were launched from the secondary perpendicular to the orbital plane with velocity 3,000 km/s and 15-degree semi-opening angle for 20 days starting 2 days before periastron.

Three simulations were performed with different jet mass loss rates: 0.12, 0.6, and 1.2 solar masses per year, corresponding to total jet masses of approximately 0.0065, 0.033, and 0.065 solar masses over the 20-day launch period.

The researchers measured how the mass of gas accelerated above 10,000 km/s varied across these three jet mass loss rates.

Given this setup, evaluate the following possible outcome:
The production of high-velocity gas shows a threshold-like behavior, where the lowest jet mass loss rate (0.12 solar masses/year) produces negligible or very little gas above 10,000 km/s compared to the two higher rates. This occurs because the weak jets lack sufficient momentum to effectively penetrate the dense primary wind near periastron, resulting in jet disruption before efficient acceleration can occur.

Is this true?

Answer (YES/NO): NO